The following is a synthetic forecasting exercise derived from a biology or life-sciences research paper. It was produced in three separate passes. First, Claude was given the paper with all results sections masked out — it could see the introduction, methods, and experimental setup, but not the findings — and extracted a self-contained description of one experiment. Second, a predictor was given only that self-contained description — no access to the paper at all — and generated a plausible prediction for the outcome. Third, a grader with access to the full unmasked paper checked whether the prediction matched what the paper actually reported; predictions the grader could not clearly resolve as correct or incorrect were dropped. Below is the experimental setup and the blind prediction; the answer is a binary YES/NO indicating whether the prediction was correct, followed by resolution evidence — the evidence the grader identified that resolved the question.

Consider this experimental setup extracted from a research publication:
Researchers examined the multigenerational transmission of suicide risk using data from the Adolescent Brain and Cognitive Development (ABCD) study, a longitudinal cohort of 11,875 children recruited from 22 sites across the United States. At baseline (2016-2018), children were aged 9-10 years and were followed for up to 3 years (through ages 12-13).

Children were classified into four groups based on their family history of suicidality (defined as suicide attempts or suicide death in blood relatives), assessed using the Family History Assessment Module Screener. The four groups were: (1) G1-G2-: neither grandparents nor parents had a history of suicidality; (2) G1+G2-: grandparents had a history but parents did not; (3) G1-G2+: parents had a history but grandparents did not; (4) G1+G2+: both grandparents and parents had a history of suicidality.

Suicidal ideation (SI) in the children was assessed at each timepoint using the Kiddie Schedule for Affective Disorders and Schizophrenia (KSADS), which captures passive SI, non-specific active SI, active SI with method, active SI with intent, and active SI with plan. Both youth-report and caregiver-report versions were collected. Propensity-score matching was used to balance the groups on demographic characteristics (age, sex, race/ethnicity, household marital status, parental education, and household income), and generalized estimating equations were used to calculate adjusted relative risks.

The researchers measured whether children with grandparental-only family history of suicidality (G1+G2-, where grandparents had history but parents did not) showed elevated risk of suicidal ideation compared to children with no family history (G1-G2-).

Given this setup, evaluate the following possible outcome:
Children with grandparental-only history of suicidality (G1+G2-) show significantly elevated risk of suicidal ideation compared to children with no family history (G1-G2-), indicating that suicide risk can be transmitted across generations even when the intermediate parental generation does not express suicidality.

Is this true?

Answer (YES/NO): YES